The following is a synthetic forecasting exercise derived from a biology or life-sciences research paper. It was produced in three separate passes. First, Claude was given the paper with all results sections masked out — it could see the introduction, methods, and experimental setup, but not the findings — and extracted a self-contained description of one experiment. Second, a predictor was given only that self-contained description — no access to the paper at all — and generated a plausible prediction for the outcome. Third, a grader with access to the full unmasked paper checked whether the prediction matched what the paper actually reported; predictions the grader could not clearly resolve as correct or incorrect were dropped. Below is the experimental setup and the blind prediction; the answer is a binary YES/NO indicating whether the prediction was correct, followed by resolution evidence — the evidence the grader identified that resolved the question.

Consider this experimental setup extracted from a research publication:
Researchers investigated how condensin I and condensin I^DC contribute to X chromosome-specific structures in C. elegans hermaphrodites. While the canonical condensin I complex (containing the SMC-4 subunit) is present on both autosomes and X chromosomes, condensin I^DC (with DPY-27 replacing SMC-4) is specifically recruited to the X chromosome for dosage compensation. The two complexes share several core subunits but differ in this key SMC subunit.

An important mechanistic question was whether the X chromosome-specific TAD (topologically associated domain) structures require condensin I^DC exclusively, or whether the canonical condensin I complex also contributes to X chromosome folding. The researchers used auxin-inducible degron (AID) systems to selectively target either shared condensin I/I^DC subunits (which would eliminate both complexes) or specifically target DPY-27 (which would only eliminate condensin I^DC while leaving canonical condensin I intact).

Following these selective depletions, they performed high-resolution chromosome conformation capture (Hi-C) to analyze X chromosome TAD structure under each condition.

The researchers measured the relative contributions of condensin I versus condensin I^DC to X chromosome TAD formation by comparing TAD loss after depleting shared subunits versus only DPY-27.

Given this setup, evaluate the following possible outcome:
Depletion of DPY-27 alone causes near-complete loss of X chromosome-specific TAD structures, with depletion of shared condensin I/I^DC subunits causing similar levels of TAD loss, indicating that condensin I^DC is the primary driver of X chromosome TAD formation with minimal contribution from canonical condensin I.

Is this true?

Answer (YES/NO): NO